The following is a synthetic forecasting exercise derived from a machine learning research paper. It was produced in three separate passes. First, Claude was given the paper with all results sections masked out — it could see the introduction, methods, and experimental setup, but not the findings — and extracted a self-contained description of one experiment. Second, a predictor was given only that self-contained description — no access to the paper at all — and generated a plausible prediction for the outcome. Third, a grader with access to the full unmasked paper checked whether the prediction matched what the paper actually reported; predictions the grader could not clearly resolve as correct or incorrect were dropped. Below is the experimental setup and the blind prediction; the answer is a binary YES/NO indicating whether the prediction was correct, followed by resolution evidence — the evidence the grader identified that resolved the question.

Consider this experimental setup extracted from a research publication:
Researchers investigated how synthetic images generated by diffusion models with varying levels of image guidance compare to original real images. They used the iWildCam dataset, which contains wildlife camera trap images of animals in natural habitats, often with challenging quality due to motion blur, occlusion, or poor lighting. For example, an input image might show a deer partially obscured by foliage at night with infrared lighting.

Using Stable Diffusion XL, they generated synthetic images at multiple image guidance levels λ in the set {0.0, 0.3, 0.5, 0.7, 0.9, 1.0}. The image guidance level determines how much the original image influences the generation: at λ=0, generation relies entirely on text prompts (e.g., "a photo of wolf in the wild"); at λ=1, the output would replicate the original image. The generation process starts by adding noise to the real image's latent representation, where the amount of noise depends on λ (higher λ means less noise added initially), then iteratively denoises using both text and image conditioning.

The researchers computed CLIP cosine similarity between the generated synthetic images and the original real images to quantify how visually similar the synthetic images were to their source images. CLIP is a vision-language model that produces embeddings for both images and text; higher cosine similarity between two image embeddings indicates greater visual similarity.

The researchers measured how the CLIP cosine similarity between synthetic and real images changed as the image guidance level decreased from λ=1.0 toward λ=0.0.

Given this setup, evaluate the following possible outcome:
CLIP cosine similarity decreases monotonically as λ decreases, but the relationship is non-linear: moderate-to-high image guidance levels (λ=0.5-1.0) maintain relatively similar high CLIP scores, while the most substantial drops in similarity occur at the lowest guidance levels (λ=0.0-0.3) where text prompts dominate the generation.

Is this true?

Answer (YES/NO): NO